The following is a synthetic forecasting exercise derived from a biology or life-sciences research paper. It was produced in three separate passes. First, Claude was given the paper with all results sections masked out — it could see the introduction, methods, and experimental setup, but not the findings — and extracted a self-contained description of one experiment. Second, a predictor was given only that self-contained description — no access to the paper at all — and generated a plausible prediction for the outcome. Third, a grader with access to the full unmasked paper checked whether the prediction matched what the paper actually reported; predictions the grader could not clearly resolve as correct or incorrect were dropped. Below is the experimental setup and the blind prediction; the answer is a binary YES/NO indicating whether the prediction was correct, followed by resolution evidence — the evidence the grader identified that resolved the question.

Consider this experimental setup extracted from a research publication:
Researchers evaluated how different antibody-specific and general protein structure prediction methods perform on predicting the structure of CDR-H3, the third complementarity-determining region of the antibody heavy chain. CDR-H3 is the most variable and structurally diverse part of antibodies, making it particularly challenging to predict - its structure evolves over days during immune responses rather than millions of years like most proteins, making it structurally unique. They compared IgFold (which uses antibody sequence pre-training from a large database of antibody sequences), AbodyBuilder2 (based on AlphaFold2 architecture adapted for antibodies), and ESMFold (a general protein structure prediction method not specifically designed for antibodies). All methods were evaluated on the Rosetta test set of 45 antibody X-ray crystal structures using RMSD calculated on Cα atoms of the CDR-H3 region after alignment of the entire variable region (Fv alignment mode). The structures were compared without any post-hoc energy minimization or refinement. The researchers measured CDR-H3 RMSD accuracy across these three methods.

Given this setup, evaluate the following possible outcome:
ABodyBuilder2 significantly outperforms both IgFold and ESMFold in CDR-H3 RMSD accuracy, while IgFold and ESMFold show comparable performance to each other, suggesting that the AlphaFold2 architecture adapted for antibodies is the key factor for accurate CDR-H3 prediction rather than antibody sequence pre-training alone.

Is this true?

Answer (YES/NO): NO